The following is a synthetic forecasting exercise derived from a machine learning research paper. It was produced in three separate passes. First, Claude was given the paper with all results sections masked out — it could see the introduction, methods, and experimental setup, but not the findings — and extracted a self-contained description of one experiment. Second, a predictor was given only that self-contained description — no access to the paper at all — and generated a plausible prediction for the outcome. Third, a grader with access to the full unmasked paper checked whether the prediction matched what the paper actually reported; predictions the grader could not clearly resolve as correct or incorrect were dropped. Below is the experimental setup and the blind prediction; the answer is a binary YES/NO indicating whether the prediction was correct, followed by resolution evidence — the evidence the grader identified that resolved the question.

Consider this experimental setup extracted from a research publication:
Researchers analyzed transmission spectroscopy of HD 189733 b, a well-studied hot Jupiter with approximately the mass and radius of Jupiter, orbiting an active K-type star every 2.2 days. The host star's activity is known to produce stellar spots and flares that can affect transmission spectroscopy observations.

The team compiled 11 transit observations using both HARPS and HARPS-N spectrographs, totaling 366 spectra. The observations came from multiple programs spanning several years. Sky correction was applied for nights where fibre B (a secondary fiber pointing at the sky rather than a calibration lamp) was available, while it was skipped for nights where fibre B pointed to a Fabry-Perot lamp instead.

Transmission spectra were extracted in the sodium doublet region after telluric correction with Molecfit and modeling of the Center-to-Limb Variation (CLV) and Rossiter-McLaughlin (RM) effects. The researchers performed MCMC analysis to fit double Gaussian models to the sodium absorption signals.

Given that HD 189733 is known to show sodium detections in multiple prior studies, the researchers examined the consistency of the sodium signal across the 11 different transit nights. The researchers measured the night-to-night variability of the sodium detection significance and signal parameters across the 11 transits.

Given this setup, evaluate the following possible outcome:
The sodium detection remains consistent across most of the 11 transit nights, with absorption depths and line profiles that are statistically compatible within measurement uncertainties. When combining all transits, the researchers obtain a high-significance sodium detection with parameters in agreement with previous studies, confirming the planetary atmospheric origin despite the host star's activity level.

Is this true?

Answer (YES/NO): NO